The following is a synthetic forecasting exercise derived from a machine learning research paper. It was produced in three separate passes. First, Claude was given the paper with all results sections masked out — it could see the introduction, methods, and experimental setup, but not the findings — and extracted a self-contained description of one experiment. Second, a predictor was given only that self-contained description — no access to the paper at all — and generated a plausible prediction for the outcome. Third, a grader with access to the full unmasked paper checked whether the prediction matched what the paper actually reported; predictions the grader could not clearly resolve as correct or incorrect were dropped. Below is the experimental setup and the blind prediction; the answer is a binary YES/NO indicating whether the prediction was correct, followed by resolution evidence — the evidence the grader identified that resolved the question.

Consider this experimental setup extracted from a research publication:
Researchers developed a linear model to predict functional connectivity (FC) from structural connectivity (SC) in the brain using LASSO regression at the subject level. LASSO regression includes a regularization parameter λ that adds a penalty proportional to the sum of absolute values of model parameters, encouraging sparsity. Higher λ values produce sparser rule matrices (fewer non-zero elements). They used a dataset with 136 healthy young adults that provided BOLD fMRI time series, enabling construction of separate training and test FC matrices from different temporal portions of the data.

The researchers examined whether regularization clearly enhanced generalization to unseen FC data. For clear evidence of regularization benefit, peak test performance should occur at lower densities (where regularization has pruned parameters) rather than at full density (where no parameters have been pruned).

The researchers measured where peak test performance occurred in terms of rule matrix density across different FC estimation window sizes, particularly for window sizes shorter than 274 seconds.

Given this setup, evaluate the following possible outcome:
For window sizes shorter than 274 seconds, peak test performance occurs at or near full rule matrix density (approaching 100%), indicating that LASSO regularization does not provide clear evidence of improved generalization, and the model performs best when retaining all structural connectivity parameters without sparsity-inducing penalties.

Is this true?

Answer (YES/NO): NO